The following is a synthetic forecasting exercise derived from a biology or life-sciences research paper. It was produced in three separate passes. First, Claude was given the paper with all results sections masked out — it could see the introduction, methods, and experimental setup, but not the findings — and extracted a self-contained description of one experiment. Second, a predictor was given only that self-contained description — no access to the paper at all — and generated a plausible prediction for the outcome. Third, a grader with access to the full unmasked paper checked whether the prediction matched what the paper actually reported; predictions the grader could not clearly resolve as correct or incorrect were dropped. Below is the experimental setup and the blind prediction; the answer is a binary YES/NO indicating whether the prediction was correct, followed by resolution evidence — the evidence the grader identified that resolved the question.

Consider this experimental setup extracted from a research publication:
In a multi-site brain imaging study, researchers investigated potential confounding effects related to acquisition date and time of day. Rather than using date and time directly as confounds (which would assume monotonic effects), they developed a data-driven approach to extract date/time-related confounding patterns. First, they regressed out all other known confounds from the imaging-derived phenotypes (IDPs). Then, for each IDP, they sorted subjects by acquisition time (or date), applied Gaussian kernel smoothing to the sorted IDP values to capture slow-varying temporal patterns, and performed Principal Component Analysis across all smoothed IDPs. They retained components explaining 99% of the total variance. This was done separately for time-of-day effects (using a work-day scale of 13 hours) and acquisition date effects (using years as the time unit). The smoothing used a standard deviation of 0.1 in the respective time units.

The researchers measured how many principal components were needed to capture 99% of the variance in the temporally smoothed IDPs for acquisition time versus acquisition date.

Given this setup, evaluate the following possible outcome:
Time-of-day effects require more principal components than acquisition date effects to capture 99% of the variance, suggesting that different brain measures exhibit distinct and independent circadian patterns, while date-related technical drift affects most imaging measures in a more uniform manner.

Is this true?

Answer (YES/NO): YES